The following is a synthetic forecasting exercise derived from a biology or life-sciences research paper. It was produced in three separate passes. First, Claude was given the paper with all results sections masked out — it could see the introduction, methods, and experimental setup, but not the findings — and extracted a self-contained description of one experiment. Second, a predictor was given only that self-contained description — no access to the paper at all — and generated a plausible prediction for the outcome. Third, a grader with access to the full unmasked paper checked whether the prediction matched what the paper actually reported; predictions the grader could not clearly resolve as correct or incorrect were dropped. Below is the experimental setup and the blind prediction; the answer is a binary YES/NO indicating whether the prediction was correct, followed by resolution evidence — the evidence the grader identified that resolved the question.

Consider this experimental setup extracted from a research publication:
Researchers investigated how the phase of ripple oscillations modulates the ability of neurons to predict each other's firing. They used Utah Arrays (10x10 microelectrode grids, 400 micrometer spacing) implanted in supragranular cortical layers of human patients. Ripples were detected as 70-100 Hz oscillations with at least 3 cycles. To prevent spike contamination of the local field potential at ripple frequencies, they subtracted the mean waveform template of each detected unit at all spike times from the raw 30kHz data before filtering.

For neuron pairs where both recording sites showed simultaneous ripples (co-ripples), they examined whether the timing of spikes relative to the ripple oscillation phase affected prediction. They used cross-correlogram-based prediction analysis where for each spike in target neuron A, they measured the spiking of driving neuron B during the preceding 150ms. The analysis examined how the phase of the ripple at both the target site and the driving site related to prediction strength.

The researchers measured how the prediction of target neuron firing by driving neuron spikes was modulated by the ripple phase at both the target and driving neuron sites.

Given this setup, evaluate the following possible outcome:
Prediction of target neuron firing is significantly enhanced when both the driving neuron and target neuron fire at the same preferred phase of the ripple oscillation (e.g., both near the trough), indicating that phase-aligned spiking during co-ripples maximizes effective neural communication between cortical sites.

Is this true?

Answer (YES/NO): NO